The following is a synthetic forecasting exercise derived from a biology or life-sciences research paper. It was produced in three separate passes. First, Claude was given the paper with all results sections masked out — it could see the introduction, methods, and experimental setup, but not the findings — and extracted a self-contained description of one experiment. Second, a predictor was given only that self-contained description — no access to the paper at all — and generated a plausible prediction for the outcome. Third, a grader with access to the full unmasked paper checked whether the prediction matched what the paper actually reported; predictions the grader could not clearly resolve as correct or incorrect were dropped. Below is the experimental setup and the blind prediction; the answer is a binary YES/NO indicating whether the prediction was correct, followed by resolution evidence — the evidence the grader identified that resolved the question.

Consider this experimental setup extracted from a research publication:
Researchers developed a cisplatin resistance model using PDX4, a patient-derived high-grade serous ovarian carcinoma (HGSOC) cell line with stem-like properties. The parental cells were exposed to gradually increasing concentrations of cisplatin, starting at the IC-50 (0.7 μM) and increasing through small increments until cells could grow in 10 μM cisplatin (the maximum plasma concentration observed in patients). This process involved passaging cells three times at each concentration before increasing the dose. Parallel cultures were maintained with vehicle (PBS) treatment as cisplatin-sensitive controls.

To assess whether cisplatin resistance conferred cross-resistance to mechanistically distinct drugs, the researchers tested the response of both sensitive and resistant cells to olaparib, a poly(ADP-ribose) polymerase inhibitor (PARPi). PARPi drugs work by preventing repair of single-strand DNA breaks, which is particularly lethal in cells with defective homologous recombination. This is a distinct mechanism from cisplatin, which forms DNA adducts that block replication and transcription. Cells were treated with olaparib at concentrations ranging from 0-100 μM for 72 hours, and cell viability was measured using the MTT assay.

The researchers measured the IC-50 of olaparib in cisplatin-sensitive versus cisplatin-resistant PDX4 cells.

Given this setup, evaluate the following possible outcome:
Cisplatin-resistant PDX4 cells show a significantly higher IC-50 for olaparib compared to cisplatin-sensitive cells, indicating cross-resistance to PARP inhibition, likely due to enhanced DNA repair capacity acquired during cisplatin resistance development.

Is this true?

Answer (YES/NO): YES